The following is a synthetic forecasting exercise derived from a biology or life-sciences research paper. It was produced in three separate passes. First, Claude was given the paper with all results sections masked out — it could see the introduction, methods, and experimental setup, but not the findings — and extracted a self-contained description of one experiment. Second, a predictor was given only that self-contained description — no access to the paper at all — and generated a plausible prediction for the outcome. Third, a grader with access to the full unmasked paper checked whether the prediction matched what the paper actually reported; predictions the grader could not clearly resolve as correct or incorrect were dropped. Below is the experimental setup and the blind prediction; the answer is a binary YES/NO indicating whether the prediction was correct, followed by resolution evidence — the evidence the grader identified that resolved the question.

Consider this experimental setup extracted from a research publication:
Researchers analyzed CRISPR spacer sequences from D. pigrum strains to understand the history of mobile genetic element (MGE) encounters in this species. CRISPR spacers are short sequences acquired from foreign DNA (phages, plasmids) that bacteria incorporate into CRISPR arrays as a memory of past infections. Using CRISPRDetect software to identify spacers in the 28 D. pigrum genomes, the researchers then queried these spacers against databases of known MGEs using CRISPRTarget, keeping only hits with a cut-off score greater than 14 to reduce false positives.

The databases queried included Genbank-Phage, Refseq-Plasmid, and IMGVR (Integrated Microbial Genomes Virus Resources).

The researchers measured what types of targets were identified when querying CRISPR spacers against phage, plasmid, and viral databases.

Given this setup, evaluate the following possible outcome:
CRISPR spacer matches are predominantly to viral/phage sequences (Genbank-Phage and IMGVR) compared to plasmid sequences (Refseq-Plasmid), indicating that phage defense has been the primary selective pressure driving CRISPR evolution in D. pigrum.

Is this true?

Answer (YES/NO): NO